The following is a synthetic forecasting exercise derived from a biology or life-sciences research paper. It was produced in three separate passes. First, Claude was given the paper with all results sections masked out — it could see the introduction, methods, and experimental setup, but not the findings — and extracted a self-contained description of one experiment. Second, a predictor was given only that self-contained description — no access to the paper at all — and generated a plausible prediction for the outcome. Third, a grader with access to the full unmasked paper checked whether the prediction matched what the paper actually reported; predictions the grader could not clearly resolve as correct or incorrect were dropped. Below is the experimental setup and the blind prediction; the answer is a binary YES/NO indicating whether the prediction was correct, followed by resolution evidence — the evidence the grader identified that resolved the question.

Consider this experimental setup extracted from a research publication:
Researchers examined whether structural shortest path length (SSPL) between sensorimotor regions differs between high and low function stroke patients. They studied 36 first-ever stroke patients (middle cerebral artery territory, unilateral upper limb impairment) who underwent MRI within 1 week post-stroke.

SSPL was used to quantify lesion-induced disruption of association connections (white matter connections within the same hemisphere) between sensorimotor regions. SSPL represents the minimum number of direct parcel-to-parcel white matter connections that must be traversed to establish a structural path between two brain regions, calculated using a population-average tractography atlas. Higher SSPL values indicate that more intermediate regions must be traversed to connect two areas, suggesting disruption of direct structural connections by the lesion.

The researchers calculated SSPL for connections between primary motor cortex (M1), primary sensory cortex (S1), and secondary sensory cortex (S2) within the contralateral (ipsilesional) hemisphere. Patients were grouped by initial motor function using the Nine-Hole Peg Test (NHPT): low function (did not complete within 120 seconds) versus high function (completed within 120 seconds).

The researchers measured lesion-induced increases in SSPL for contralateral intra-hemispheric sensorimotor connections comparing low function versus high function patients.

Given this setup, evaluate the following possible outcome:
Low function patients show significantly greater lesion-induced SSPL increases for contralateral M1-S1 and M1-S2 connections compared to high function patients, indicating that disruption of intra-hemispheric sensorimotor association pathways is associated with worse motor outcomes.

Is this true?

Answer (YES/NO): NO